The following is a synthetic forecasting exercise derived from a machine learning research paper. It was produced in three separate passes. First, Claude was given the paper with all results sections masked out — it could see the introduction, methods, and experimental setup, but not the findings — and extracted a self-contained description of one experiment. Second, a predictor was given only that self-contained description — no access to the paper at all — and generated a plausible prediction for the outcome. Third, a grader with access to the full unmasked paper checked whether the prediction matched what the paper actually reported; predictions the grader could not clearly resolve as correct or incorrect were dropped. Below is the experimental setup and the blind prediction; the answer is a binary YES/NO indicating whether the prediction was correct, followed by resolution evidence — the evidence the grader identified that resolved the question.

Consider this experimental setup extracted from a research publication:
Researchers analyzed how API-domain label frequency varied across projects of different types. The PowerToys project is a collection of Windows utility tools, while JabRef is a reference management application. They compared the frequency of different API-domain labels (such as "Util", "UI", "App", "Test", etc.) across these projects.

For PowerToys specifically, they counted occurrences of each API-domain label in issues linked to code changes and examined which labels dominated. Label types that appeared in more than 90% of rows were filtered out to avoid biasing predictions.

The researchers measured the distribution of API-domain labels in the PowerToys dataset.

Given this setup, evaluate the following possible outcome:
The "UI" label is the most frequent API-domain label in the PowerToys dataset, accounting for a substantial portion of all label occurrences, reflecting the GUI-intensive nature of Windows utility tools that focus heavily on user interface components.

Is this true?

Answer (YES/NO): NO